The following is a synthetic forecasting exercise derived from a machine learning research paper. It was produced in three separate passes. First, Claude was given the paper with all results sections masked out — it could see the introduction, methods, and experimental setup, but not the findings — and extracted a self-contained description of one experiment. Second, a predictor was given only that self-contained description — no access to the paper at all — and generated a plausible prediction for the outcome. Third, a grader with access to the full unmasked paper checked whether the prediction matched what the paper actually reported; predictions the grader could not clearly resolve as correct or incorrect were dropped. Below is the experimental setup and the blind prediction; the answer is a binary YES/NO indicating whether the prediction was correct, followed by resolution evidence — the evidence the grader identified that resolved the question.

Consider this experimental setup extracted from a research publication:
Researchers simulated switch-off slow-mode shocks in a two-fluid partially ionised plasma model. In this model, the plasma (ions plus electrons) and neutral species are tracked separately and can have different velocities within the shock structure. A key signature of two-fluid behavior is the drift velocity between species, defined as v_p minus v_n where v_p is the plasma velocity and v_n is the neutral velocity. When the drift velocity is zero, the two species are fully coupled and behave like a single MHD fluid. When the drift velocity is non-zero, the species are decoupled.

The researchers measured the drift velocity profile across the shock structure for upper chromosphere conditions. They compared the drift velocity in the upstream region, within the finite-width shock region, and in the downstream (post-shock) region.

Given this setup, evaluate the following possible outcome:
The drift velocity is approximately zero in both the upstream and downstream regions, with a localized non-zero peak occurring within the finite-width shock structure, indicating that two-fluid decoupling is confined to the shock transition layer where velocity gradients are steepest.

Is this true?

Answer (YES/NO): YES